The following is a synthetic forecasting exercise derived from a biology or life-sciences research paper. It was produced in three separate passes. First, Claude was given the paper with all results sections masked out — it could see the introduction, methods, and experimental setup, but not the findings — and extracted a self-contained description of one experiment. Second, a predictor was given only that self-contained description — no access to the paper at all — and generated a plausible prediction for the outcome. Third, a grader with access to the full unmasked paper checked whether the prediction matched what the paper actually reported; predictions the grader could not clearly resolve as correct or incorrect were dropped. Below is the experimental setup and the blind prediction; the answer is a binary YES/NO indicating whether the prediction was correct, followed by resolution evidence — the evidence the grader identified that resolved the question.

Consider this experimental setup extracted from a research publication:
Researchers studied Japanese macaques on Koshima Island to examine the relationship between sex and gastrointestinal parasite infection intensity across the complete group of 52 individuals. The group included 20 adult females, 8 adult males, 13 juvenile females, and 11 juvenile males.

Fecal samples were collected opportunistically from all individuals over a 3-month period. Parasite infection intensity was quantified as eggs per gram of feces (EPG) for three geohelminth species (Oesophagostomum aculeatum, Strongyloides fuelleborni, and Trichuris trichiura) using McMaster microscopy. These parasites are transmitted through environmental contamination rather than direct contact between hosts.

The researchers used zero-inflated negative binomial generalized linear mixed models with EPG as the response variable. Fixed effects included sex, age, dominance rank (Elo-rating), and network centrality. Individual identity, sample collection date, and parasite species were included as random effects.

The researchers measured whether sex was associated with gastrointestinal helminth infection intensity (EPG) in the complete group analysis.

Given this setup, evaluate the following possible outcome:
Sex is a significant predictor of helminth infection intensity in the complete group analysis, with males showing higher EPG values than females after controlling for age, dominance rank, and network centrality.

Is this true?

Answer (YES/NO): NO